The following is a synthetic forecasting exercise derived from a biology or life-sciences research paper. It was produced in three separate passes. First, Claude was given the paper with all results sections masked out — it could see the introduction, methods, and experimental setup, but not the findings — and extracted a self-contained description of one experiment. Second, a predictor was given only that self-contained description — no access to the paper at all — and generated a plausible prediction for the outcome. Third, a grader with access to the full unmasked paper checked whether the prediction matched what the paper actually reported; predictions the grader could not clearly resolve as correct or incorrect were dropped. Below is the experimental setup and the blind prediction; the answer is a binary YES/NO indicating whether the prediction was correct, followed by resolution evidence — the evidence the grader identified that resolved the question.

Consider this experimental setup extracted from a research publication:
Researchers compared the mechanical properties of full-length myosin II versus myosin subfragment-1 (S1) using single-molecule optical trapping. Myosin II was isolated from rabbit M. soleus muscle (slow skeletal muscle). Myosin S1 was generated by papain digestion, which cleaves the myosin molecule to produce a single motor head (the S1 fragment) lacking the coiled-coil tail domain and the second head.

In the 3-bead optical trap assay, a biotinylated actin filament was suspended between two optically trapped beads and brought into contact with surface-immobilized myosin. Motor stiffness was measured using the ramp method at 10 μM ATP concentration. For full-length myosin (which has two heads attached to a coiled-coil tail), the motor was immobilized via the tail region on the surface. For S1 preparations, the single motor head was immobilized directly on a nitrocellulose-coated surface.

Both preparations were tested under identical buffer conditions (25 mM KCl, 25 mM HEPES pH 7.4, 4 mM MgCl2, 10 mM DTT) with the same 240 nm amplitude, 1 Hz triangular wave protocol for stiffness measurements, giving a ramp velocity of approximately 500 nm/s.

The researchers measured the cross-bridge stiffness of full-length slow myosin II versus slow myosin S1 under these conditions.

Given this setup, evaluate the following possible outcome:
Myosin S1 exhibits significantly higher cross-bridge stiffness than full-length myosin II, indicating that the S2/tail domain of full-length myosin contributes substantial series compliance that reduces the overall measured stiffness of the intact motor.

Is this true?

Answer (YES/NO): NO